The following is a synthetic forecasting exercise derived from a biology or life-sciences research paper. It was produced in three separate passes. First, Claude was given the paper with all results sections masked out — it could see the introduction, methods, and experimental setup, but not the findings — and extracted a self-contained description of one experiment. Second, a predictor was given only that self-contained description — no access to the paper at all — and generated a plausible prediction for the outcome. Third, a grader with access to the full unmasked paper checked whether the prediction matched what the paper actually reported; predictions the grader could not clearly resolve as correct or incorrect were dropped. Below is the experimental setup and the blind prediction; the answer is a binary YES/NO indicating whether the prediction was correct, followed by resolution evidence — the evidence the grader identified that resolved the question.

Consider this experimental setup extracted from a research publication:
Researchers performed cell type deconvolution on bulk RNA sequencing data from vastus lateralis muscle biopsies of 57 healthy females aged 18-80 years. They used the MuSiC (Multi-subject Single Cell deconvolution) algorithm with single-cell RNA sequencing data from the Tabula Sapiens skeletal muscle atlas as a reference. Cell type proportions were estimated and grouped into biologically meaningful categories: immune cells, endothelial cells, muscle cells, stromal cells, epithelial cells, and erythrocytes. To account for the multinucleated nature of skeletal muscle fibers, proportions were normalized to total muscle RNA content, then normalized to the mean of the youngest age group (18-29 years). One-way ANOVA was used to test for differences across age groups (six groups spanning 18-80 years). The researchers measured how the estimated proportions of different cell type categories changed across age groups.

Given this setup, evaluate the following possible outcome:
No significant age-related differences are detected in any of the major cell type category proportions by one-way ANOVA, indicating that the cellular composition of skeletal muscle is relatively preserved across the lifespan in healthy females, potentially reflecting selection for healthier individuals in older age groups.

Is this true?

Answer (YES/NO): YES